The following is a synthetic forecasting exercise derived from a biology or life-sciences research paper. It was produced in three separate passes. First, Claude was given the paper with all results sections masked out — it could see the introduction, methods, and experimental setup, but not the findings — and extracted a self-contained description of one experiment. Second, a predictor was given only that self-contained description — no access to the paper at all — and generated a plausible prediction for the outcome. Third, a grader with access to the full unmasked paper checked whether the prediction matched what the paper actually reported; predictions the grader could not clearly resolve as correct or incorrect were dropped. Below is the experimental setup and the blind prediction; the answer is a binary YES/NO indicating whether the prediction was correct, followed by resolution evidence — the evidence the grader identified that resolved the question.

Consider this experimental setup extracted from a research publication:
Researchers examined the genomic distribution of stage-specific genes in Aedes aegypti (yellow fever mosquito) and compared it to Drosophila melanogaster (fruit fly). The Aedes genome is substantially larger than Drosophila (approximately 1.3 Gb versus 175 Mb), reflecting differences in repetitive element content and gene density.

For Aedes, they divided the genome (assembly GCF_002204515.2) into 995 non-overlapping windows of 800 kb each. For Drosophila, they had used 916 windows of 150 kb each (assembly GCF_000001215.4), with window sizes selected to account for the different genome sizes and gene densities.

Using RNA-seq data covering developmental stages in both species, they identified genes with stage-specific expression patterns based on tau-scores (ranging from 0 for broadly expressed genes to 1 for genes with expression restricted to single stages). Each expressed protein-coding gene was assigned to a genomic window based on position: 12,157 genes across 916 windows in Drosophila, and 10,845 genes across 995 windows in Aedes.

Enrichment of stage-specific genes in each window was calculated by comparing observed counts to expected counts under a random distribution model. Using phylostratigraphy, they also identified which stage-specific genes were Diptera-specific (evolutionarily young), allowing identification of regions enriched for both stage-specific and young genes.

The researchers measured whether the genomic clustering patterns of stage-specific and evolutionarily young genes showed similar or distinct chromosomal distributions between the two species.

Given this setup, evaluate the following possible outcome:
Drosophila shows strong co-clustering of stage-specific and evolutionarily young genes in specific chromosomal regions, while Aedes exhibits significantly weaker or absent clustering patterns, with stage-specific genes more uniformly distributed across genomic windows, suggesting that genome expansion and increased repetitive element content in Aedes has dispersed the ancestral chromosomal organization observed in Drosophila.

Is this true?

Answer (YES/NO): NO